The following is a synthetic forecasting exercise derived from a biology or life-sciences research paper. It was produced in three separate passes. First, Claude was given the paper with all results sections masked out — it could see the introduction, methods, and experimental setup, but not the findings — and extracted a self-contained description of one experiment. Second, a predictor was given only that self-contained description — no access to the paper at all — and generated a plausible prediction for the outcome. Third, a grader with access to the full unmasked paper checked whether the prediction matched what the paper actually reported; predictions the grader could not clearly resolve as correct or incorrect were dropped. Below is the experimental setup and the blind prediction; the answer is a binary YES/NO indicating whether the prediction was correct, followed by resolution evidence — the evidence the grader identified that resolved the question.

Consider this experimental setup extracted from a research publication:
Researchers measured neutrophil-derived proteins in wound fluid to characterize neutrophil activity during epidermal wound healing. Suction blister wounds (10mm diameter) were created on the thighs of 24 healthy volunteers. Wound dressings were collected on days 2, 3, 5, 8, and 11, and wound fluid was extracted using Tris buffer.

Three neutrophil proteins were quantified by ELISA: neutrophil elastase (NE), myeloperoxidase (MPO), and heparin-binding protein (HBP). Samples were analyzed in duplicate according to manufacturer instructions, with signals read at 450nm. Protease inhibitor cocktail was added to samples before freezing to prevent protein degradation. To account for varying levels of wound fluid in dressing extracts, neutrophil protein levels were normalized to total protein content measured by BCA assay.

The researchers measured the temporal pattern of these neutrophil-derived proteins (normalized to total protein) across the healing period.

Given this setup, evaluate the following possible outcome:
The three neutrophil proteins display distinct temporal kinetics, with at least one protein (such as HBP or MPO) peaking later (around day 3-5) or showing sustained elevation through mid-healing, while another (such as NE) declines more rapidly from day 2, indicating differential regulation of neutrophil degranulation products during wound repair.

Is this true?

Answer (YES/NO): NO